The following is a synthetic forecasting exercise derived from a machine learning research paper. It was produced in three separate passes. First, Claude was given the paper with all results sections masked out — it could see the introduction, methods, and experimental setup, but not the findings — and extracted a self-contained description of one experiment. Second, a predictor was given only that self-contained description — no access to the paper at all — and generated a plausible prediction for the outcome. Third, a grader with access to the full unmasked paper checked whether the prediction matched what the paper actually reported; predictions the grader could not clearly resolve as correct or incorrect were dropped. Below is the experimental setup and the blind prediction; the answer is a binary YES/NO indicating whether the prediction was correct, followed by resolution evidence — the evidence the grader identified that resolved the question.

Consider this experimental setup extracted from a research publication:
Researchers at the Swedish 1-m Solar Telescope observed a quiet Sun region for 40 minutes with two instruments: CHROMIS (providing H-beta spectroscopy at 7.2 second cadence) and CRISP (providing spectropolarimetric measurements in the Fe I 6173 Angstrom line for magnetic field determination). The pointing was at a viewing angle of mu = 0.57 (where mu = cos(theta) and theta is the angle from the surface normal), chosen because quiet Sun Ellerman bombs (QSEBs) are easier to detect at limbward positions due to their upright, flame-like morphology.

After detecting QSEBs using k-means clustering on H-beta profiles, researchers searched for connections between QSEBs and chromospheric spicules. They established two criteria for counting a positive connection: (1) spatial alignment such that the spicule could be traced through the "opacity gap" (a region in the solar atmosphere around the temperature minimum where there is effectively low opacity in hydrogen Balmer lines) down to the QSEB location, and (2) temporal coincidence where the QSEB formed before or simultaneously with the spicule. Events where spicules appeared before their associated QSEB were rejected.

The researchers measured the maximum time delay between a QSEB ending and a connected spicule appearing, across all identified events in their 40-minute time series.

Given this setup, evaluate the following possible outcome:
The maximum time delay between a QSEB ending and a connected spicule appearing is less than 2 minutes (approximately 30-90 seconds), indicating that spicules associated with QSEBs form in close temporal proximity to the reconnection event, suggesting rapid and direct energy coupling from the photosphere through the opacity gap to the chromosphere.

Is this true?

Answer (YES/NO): NO